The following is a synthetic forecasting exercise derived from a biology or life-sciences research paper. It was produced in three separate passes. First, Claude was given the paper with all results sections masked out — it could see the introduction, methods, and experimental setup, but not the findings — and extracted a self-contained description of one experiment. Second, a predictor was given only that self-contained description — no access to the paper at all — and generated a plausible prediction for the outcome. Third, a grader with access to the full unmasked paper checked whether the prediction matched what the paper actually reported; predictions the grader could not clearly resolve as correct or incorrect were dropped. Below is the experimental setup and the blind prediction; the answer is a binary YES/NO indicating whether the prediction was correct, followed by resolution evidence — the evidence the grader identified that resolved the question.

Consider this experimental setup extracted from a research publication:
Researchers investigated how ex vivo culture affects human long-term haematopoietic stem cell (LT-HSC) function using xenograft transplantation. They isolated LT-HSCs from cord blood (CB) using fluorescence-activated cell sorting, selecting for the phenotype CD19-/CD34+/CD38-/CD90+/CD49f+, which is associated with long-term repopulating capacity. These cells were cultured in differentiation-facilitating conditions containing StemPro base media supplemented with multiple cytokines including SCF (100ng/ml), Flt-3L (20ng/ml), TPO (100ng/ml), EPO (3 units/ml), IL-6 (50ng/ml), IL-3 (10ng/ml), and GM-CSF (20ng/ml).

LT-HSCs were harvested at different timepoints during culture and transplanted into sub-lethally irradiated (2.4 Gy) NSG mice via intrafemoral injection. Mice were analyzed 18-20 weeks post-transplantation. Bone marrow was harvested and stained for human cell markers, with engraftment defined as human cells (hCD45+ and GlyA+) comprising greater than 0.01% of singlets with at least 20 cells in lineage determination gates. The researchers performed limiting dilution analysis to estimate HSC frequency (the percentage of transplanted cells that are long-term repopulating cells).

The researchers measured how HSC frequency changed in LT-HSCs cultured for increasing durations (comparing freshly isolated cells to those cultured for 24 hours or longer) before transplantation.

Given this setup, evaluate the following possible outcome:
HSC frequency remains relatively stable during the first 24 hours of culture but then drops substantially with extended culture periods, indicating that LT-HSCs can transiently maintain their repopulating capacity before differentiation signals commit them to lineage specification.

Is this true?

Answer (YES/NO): NO